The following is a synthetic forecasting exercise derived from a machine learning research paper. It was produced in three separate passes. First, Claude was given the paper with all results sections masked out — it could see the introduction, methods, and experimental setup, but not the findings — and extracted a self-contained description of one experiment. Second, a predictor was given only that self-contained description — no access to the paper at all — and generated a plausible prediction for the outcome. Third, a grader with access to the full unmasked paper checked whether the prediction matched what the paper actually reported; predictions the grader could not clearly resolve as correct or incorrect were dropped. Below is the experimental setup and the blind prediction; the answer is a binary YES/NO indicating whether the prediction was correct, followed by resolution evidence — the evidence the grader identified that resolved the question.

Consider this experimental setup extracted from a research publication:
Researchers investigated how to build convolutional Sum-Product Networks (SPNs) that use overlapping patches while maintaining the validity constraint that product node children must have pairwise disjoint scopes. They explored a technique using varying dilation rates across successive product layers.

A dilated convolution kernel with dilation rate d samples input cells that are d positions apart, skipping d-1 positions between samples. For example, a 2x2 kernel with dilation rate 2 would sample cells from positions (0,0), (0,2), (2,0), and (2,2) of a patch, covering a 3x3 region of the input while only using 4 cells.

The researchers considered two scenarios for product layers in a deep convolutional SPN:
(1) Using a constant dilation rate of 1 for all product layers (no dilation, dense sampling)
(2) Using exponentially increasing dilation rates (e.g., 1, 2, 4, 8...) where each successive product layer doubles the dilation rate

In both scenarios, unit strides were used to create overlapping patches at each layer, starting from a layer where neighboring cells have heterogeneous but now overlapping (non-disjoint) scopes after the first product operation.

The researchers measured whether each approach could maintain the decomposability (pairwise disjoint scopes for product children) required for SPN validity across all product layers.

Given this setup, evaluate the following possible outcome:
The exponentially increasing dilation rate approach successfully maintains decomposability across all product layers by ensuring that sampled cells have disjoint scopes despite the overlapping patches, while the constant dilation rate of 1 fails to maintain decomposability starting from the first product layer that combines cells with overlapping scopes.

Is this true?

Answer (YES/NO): YES